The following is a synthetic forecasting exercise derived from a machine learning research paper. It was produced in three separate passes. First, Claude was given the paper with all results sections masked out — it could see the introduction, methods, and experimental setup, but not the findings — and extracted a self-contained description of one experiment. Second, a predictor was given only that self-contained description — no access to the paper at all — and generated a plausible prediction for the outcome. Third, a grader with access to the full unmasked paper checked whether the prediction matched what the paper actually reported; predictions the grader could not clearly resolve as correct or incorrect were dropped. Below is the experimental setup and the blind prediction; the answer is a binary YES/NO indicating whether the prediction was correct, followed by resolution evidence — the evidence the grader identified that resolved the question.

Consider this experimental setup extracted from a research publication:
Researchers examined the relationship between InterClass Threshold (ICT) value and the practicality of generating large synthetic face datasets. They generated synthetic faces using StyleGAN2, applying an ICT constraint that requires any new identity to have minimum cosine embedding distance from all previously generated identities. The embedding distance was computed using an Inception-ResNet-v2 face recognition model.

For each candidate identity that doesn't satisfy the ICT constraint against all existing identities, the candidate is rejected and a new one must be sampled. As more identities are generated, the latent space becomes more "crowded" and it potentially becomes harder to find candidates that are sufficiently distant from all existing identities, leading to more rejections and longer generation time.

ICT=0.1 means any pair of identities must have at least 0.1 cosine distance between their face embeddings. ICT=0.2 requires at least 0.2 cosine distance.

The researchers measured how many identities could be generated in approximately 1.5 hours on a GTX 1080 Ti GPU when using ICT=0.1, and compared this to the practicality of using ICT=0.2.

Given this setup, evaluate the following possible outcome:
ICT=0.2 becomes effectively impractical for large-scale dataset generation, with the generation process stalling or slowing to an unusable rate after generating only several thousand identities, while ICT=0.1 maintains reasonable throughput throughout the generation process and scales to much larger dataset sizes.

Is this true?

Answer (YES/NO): YES